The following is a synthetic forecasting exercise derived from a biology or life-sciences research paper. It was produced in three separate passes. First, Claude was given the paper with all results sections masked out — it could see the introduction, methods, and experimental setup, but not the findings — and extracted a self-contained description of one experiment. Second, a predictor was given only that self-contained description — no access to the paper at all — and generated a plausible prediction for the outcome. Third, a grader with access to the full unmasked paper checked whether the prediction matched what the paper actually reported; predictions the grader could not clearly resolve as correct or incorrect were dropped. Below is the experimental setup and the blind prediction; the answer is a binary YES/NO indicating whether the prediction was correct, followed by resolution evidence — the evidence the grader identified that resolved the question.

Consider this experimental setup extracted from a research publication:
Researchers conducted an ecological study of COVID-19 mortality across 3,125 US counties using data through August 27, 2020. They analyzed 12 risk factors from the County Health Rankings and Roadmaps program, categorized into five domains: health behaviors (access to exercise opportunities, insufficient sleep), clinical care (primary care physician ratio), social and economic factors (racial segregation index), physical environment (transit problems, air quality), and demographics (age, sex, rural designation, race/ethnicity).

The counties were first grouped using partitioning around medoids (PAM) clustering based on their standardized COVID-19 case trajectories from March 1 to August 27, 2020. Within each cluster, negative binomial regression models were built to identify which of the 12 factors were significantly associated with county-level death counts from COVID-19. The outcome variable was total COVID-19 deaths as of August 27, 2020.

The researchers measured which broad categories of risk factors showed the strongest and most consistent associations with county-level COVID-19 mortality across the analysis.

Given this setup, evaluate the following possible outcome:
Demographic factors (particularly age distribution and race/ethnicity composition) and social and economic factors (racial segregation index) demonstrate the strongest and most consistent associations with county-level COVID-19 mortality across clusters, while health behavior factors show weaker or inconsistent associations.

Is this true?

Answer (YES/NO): NO